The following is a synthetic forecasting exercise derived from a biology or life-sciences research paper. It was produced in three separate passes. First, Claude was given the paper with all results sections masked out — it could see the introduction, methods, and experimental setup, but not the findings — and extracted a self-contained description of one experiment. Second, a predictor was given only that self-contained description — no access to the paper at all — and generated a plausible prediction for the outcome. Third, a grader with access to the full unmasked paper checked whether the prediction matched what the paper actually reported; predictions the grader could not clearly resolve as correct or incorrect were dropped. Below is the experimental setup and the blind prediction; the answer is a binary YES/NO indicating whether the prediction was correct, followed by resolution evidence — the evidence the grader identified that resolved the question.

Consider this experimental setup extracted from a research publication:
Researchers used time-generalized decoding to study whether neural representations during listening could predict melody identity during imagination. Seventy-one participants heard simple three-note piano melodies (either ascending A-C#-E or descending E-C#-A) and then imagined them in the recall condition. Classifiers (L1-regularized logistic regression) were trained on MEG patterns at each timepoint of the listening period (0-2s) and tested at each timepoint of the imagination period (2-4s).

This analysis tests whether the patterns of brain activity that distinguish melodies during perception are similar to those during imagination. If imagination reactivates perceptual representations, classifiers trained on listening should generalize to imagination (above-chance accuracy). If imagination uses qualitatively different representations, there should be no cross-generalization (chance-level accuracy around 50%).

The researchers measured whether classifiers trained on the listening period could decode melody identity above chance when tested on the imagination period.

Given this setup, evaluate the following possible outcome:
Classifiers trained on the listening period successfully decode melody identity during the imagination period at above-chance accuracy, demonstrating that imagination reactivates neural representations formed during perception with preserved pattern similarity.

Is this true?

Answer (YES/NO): NO